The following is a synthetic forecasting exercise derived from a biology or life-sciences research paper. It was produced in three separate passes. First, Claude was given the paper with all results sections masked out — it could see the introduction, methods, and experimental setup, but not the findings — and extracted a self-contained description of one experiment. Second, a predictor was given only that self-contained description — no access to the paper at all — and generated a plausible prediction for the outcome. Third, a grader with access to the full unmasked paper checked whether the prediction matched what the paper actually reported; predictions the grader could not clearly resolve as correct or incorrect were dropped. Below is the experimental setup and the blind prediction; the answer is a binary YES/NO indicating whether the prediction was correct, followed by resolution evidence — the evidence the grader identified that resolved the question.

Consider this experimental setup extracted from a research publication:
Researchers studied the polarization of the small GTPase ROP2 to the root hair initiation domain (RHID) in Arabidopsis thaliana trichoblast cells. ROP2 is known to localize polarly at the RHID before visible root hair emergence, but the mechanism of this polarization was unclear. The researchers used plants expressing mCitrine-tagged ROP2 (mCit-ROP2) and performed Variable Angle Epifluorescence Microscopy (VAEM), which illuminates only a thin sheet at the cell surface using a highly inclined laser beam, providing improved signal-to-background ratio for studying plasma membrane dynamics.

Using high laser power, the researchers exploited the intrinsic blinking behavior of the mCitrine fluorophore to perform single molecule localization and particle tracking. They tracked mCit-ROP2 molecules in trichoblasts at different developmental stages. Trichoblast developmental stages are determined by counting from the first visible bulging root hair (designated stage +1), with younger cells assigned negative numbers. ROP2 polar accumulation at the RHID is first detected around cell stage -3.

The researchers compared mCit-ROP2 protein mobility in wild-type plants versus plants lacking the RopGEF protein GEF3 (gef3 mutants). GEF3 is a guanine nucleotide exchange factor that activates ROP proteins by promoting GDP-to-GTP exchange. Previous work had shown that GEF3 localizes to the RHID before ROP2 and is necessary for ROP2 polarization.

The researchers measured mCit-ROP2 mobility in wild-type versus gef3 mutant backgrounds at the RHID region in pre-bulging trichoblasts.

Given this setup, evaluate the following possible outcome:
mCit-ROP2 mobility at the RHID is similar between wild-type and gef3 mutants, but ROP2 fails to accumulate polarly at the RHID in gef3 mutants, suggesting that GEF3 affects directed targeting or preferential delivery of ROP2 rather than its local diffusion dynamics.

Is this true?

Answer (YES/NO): NO